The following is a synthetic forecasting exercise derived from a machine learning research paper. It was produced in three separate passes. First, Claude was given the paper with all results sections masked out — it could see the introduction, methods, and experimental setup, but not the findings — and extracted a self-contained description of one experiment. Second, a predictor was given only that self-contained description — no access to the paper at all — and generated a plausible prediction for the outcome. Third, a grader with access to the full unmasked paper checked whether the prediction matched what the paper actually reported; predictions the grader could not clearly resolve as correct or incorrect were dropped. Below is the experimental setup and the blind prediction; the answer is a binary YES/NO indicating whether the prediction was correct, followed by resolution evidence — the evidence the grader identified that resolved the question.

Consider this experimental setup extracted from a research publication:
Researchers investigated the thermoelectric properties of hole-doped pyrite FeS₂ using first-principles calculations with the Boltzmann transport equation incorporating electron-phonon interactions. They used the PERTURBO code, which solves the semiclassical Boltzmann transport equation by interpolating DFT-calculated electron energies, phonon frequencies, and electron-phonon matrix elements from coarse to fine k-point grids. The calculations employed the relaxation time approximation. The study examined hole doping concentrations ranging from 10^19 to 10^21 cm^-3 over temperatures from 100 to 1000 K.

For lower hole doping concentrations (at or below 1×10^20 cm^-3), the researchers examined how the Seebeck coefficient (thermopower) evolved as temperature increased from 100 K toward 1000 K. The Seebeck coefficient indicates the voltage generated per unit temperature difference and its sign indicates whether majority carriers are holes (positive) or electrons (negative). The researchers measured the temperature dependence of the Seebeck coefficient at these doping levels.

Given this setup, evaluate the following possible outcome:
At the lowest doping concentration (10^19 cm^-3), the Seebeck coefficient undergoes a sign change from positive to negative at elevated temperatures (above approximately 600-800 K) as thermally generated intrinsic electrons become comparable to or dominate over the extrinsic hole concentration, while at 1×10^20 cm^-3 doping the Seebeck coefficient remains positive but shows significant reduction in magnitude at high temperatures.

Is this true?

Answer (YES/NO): NO